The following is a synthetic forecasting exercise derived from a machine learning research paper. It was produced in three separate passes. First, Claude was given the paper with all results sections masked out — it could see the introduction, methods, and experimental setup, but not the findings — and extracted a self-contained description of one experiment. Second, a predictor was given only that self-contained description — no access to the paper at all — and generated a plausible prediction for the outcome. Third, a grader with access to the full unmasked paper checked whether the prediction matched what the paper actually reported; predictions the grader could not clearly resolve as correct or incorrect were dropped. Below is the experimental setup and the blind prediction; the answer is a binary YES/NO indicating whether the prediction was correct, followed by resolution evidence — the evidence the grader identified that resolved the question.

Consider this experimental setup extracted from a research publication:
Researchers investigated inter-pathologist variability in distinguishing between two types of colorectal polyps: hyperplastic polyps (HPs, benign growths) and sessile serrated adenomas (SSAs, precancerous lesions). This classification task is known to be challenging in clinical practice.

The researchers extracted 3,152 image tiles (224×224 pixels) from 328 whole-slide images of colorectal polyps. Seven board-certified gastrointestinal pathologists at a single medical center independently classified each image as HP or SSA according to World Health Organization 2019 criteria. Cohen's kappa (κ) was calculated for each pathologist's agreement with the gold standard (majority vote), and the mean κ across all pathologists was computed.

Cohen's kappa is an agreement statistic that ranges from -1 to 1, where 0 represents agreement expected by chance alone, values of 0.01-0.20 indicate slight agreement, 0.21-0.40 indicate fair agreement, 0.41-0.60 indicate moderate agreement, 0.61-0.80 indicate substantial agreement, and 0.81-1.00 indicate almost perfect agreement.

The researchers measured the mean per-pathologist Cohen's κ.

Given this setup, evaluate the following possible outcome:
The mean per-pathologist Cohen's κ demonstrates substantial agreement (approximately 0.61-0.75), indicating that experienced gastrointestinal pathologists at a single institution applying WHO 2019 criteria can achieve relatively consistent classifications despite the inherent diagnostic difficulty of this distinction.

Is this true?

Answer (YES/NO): NO